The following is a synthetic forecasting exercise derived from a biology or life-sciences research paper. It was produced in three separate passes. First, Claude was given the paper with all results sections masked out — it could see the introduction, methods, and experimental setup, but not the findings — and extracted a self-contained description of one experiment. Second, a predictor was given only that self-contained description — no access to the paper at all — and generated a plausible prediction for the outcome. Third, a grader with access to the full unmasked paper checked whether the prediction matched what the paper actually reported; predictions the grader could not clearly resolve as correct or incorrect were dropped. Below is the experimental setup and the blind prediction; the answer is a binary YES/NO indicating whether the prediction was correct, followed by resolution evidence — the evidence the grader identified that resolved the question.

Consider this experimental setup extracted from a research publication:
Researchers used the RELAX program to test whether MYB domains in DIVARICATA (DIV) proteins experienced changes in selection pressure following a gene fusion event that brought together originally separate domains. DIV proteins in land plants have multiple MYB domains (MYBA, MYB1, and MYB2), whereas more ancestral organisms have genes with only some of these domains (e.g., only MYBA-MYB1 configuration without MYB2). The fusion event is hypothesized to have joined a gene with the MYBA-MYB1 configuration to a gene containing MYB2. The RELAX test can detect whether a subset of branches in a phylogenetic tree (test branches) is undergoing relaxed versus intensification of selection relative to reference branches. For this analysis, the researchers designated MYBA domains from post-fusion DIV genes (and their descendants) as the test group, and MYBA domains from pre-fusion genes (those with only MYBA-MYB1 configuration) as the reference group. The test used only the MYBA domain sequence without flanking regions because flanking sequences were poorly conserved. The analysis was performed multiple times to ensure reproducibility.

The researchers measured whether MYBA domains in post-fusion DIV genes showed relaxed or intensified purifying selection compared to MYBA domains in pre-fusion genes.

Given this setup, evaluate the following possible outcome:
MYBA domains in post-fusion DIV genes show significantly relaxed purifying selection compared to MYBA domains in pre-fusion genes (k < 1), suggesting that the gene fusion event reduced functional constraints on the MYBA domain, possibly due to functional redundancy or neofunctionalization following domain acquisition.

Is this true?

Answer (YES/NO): NO